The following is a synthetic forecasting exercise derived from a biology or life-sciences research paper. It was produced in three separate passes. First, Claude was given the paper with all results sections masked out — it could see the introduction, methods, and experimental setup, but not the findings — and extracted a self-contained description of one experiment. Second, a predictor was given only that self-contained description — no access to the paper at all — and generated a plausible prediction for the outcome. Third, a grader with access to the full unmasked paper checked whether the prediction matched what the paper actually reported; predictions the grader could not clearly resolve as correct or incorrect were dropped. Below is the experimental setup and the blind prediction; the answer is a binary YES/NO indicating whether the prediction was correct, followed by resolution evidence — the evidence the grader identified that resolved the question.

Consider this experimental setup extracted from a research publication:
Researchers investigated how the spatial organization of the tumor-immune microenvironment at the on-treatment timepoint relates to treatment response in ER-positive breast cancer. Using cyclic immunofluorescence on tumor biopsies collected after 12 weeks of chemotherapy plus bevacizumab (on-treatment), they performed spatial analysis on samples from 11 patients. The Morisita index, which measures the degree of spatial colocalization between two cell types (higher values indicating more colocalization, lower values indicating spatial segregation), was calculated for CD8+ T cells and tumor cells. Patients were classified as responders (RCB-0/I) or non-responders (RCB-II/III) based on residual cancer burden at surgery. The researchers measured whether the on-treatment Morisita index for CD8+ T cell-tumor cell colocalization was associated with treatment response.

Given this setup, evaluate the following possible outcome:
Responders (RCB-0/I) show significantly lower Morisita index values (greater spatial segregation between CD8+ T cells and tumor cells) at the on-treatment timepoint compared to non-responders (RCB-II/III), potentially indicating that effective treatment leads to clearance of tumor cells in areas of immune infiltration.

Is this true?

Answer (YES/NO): NO